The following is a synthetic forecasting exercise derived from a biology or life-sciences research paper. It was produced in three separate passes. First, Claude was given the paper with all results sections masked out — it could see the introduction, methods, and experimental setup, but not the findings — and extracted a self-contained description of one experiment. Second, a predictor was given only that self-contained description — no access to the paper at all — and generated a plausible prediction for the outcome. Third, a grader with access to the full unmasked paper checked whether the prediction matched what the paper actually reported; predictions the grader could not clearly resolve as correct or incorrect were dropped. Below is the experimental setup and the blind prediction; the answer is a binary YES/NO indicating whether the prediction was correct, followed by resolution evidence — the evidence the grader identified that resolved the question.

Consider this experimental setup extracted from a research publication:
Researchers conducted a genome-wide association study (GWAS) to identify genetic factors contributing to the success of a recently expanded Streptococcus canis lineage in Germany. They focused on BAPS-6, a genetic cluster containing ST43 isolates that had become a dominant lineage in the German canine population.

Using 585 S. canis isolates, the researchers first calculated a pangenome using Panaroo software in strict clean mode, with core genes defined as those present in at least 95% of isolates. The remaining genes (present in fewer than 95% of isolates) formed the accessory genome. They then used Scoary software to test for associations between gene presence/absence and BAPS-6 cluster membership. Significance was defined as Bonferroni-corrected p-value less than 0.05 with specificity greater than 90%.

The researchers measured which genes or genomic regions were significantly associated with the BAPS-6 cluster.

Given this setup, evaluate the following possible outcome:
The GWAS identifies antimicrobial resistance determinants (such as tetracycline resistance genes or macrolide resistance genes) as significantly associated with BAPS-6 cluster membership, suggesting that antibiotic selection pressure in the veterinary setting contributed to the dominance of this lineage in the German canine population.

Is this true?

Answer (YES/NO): NO